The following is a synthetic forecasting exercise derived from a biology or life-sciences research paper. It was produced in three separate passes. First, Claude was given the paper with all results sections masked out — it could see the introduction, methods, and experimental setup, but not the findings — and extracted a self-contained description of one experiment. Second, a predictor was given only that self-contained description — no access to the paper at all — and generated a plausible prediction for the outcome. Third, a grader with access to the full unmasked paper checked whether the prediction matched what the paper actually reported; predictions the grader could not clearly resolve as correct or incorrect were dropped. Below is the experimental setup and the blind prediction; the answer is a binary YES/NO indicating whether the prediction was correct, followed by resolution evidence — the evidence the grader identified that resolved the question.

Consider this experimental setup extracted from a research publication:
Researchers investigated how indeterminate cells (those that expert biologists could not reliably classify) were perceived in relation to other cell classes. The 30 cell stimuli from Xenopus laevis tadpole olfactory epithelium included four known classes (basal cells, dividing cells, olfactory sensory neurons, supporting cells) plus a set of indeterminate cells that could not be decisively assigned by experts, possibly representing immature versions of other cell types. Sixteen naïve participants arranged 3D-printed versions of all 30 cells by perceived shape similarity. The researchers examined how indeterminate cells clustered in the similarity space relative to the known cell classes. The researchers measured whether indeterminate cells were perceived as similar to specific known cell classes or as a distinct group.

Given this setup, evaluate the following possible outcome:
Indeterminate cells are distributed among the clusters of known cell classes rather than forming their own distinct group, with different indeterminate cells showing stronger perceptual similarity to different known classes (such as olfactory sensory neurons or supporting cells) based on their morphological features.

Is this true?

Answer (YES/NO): NO